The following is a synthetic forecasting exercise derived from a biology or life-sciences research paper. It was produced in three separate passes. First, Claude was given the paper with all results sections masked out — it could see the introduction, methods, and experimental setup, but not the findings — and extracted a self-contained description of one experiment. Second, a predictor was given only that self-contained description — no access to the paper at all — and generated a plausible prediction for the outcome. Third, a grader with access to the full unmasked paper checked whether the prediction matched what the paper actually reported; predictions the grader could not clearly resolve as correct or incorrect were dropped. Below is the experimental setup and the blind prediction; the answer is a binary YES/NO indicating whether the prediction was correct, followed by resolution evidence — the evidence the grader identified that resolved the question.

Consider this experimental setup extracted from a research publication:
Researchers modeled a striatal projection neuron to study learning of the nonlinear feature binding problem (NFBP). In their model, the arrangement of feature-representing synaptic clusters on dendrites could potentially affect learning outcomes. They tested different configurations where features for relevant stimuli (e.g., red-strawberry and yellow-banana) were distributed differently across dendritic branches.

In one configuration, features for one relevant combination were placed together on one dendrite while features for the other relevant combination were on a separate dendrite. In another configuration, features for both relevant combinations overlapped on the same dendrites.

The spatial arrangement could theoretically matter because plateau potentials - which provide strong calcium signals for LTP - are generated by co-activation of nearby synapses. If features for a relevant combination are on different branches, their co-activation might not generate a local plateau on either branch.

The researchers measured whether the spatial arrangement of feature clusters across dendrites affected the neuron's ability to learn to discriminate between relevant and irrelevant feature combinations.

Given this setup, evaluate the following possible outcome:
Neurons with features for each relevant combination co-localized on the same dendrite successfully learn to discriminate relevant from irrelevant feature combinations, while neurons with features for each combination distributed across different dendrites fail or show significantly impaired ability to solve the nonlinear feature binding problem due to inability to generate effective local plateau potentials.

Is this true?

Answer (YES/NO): YES